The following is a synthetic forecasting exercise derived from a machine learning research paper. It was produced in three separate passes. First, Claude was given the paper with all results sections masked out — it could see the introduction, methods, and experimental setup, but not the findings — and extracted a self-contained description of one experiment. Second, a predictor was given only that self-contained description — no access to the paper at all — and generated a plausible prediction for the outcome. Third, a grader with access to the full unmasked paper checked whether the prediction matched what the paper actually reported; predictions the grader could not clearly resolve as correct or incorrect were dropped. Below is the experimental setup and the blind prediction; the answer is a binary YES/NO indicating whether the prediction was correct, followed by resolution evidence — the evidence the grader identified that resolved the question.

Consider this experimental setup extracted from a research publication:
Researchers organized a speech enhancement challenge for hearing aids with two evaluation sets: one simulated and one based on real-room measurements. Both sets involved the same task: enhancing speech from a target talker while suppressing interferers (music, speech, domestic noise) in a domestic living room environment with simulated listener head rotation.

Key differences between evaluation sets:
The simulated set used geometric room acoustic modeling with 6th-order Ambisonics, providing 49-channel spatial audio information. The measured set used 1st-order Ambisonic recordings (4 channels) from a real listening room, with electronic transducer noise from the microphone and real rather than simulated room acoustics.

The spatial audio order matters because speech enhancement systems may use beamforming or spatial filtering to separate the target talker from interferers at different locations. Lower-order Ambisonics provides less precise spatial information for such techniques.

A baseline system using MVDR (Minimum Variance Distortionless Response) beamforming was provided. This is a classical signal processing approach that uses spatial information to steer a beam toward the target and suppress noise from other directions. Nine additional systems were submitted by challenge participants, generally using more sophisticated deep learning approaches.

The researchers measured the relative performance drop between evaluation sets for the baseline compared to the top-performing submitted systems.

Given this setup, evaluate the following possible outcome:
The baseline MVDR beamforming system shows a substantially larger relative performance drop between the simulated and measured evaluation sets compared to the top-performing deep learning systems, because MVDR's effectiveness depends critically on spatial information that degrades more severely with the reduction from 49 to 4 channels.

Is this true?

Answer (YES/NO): NO